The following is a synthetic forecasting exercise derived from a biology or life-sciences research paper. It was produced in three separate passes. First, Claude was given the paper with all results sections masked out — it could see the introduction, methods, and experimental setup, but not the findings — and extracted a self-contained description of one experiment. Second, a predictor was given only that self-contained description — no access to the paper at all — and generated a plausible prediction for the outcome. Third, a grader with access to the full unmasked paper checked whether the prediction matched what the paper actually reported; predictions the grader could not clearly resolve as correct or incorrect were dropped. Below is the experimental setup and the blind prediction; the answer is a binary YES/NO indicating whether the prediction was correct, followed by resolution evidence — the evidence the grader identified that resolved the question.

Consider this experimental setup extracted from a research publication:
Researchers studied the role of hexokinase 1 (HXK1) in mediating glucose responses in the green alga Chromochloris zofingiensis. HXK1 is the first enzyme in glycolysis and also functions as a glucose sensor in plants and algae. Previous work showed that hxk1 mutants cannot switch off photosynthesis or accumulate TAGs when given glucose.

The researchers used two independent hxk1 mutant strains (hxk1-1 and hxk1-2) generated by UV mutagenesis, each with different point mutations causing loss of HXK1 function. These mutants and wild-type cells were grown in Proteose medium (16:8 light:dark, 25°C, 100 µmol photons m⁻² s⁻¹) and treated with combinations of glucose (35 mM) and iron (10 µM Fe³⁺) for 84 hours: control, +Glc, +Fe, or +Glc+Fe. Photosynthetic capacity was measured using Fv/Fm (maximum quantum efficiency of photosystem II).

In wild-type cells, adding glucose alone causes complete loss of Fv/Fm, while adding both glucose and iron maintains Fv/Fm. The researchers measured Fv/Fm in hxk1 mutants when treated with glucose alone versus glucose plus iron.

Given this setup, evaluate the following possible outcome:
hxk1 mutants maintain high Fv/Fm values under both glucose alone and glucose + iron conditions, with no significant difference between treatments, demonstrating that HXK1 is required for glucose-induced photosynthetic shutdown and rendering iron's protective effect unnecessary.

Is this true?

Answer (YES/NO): YES